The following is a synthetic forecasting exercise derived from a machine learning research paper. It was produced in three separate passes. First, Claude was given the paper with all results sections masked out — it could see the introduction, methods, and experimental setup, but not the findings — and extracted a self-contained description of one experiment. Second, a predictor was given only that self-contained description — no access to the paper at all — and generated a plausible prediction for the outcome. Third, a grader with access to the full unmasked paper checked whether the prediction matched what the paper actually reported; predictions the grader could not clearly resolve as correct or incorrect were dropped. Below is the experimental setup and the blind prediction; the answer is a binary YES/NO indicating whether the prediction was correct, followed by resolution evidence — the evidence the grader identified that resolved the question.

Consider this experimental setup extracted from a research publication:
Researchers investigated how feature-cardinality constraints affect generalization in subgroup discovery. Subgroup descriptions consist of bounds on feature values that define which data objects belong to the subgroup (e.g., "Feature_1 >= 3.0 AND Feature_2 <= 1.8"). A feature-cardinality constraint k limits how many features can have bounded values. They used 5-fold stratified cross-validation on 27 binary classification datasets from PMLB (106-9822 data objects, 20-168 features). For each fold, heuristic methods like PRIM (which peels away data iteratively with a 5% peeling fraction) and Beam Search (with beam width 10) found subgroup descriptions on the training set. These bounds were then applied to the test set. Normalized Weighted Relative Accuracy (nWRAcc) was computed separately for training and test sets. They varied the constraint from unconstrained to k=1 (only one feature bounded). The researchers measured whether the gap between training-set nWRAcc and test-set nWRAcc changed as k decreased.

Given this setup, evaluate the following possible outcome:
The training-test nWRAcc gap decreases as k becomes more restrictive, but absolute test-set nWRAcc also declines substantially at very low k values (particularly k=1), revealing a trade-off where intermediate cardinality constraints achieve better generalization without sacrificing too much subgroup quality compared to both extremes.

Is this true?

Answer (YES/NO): NO